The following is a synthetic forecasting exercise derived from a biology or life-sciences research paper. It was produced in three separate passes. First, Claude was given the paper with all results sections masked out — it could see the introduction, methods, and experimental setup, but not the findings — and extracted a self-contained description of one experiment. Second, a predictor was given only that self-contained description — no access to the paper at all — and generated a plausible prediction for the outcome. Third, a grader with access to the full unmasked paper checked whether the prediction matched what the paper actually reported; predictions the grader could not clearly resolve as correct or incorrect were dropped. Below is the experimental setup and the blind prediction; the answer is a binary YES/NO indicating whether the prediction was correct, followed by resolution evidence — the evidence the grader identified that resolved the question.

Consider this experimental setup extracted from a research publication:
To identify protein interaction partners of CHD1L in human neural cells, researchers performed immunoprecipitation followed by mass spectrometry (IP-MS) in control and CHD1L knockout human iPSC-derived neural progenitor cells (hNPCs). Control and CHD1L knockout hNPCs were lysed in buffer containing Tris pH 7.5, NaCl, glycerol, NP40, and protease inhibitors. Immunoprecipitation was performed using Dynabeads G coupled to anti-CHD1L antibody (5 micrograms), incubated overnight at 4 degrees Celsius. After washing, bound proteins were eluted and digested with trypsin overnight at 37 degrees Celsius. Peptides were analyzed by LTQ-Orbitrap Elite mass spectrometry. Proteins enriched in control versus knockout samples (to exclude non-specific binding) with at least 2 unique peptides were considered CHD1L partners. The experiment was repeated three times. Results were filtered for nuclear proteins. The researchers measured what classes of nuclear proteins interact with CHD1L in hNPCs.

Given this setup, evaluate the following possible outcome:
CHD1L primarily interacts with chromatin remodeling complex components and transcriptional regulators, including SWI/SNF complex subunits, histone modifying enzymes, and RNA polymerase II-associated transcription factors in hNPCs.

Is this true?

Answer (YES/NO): NO